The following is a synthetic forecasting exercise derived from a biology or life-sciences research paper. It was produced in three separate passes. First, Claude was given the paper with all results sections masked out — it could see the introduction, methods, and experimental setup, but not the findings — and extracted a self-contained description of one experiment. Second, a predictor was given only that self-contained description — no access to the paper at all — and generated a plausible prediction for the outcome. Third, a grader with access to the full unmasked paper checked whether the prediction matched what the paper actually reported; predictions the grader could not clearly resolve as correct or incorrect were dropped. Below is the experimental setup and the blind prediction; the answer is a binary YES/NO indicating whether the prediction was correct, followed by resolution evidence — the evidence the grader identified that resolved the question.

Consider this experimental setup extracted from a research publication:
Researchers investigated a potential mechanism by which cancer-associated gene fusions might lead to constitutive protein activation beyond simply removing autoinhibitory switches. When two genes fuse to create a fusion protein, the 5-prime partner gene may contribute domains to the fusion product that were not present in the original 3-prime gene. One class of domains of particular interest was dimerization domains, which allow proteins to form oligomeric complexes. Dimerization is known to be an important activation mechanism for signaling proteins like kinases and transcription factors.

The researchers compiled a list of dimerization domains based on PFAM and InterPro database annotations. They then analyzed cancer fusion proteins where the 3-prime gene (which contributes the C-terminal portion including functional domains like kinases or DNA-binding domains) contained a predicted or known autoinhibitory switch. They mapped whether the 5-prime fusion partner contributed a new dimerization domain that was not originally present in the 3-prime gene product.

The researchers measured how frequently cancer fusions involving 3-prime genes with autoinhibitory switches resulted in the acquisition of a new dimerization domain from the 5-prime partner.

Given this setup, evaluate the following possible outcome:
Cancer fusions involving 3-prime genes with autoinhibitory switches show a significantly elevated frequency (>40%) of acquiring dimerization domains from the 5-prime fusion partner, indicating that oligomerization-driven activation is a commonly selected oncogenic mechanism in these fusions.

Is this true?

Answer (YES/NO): YES